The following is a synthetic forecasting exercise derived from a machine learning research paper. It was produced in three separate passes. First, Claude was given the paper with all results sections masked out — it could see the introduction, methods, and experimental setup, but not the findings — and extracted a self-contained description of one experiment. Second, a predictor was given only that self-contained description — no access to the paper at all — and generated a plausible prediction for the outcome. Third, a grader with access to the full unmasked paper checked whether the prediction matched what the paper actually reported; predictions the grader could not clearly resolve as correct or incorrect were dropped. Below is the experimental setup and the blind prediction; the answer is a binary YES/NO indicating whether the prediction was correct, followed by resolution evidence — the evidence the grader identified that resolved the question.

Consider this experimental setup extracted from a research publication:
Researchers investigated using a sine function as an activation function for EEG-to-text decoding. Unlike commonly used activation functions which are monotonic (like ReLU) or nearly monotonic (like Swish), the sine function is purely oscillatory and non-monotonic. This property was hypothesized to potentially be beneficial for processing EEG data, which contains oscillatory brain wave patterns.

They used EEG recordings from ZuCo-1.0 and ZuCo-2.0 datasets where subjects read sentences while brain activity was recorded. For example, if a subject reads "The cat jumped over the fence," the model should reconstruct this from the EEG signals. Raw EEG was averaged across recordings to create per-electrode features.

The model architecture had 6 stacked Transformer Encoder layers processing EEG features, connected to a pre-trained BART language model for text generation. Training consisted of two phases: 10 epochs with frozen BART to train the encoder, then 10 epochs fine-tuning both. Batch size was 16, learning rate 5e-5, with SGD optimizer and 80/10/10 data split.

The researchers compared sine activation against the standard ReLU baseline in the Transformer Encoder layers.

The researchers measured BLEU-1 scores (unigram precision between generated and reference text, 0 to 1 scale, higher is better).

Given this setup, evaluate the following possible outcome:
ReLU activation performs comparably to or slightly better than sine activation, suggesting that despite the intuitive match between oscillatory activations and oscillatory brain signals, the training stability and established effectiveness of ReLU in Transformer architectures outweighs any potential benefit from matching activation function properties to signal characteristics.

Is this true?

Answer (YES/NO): NO